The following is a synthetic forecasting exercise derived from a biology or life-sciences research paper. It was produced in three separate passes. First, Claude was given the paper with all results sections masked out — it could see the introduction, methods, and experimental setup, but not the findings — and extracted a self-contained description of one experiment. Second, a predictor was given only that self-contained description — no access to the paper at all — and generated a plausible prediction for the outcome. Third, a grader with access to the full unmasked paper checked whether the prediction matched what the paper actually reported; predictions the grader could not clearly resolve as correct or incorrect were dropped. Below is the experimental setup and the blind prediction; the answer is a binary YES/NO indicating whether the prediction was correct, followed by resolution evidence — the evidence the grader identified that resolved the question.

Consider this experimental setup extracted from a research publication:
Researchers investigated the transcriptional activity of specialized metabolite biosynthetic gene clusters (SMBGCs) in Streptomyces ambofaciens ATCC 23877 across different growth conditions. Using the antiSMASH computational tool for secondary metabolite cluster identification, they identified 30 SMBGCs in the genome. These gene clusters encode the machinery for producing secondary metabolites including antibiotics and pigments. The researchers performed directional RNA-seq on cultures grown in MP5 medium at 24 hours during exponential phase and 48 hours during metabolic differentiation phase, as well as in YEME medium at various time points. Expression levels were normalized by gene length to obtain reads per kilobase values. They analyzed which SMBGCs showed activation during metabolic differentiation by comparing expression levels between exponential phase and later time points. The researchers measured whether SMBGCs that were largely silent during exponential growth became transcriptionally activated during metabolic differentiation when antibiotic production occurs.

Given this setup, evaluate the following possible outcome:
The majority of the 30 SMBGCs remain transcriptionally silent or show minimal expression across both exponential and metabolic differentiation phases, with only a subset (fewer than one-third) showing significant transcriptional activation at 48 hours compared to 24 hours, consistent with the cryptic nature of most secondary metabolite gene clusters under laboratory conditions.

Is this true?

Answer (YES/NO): NO